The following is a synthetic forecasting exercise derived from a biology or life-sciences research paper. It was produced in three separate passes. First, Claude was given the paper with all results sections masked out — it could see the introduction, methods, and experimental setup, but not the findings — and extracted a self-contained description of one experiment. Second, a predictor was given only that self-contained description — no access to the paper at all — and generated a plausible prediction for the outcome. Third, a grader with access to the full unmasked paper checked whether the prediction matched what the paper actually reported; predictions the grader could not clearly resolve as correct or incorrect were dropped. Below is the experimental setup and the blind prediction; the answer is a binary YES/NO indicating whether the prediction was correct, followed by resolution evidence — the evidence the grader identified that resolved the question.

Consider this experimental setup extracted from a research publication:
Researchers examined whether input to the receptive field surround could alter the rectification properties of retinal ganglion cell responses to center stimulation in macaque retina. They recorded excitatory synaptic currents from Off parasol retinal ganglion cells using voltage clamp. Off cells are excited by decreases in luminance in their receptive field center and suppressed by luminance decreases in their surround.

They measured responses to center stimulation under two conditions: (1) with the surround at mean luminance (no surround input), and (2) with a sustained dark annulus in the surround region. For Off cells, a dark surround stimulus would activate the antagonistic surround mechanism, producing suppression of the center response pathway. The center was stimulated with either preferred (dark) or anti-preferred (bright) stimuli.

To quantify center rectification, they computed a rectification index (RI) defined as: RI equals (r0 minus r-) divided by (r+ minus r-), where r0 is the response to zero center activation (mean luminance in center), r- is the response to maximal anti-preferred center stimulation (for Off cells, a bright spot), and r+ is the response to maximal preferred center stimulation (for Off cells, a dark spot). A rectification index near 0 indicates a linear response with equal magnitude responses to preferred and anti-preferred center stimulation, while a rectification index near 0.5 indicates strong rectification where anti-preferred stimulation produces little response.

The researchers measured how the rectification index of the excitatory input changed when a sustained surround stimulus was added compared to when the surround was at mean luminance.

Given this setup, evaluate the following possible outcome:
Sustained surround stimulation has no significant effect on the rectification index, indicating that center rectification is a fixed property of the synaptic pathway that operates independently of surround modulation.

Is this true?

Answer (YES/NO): NO